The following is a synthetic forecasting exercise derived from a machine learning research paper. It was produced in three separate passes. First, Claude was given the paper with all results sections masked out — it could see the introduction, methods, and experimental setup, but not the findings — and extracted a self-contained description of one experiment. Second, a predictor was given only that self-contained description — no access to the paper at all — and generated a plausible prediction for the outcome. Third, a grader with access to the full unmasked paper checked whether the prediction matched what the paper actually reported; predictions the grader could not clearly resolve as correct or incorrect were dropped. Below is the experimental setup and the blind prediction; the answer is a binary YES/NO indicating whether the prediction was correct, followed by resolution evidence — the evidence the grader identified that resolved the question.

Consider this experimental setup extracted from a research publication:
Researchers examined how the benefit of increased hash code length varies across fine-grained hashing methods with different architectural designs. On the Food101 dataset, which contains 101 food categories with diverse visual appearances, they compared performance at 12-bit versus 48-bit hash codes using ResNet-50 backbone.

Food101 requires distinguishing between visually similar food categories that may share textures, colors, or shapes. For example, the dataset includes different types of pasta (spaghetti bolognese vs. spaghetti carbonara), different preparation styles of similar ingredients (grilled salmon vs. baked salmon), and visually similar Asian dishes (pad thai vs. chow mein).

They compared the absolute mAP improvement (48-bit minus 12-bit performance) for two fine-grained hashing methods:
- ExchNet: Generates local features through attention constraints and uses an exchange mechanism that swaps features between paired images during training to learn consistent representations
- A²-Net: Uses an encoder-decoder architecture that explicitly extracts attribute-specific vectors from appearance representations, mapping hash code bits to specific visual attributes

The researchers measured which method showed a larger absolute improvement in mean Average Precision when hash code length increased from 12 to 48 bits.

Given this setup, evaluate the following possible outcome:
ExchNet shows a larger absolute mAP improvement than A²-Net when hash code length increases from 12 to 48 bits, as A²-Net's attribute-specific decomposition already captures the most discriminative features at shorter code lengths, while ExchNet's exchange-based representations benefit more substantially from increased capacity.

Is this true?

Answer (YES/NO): NO